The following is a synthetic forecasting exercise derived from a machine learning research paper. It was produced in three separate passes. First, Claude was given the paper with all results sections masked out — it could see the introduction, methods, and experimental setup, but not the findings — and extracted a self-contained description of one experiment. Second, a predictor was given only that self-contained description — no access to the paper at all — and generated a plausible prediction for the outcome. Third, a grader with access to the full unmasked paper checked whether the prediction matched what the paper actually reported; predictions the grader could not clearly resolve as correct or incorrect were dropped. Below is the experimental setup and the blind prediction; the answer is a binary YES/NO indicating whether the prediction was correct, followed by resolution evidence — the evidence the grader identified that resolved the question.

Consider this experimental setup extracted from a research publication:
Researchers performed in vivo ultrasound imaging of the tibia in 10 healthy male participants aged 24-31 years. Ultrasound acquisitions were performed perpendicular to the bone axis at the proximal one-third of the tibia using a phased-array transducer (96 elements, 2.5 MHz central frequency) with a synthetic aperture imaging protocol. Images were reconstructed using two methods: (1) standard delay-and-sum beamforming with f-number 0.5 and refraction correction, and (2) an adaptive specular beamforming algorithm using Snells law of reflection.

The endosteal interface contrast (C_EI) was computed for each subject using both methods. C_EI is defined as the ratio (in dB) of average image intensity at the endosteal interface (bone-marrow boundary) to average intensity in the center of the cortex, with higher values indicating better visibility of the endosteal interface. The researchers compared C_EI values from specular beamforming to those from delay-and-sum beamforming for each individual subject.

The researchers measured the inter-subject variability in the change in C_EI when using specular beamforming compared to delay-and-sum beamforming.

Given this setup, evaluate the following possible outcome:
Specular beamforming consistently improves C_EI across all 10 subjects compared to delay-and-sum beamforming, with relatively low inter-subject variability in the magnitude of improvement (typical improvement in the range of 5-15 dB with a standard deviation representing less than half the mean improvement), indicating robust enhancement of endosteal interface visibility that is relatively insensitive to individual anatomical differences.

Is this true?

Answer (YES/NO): NO